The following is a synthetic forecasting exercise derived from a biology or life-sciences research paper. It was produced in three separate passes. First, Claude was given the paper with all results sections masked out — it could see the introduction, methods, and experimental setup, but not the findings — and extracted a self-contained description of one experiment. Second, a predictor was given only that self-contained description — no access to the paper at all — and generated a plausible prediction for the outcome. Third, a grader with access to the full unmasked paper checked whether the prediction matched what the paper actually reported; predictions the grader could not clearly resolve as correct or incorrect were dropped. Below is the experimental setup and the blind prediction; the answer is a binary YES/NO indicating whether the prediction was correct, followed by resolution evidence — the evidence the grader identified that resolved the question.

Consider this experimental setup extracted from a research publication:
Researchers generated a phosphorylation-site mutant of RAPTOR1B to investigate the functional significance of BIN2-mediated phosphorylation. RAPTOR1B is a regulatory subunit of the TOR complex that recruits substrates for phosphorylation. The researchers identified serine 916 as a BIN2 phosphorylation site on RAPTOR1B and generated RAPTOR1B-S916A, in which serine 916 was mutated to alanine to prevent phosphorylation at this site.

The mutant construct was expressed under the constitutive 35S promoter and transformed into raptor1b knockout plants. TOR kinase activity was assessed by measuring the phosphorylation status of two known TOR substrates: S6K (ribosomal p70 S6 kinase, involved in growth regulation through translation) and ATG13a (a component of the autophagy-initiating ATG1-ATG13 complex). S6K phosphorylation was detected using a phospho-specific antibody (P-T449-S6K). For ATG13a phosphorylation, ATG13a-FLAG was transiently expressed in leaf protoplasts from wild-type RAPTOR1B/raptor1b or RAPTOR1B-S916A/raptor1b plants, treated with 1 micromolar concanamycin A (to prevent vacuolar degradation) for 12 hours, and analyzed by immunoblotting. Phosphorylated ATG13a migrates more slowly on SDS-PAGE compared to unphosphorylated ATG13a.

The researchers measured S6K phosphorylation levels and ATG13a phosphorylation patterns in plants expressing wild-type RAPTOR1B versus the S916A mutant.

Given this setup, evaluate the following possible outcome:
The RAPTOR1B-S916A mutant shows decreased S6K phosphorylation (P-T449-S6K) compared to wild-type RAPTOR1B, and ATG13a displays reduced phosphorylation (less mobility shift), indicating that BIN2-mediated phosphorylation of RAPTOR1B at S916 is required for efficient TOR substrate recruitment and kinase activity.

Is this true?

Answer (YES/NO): NO